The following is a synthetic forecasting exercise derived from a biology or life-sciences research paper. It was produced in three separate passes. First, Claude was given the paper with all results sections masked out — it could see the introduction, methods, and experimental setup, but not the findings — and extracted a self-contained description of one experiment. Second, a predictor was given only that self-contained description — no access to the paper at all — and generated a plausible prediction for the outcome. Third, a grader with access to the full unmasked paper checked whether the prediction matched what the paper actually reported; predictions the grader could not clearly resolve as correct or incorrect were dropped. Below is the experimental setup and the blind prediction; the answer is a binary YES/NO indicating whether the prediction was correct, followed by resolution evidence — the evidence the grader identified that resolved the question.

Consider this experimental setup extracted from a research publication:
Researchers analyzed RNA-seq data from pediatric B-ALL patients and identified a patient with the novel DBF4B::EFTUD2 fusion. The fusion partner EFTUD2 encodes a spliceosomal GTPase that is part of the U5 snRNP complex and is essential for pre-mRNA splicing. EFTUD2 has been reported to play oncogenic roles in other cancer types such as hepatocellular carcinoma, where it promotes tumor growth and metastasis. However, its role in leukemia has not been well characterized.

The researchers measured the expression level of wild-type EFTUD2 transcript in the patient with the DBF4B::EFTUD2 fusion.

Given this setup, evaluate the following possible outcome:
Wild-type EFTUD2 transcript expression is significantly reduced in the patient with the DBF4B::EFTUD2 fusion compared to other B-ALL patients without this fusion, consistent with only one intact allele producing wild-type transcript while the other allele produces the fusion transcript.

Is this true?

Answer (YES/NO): NO